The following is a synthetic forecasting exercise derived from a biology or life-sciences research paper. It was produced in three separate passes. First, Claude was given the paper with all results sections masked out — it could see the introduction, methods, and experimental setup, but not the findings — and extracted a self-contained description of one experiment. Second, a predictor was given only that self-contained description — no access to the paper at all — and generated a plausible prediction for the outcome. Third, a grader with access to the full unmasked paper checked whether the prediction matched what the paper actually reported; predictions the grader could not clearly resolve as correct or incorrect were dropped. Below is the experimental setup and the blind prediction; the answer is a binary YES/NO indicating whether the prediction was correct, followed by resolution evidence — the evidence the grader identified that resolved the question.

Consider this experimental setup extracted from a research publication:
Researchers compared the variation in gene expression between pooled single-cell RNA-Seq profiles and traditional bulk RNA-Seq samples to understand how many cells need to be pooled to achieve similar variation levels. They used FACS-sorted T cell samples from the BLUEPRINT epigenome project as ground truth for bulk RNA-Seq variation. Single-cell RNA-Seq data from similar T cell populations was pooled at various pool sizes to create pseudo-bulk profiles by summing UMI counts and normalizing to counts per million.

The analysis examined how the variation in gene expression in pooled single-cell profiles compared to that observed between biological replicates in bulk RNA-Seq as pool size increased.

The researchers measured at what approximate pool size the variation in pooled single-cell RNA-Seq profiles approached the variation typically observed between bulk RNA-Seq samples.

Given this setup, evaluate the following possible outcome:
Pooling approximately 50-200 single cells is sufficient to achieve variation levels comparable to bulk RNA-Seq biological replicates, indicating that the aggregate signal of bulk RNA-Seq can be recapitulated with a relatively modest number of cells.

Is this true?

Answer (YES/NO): NO